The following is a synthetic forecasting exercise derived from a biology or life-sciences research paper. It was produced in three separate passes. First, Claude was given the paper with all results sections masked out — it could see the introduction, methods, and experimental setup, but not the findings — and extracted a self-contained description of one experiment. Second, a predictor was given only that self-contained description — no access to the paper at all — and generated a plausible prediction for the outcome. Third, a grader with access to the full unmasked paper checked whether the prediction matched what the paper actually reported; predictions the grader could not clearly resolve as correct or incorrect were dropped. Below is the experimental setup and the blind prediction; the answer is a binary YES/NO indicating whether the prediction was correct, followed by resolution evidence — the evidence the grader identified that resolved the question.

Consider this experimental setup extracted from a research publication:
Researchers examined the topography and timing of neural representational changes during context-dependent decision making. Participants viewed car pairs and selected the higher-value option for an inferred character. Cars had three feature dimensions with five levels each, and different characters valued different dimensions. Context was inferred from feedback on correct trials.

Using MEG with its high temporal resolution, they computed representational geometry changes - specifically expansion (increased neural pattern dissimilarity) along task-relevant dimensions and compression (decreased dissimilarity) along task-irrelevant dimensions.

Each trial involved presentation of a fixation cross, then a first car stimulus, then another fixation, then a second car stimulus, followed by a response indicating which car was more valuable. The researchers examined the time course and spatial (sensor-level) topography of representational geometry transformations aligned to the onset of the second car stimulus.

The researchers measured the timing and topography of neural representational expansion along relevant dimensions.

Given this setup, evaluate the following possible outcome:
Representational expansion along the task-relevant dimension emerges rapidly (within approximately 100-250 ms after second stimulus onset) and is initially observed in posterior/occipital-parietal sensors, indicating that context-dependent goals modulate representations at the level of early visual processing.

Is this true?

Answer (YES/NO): YES